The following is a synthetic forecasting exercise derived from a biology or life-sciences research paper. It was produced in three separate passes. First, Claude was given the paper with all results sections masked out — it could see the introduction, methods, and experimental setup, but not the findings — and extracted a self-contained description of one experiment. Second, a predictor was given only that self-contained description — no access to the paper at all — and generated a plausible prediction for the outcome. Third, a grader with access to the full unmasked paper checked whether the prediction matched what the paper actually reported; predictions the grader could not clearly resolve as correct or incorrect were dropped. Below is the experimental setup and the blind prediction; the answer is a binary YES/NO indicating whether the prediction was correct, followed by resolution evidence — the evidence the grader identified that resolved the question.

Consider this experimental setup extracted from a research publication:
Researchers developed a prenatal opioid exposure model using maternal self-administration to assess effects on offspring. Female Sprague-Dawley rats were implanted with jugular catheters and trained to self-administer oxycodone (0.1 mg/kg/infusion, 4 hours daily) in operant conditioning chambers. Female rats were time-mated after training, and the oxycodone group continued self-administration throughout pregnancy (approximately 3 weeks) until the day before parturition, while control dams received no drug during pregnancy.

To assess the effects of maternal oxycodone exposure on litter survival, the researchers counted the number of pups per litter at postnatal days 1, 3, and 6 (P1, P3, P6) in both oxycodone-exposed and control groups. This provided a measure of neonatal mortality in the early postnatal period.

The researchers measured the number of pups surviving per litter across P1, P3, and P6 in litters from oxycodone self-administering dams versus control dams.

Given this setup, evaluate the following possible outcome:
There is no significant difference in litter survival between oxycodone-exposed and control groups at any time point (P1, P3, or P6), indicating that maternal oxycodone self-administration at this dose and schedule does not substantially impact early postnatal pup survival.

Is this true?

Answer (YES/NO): NO